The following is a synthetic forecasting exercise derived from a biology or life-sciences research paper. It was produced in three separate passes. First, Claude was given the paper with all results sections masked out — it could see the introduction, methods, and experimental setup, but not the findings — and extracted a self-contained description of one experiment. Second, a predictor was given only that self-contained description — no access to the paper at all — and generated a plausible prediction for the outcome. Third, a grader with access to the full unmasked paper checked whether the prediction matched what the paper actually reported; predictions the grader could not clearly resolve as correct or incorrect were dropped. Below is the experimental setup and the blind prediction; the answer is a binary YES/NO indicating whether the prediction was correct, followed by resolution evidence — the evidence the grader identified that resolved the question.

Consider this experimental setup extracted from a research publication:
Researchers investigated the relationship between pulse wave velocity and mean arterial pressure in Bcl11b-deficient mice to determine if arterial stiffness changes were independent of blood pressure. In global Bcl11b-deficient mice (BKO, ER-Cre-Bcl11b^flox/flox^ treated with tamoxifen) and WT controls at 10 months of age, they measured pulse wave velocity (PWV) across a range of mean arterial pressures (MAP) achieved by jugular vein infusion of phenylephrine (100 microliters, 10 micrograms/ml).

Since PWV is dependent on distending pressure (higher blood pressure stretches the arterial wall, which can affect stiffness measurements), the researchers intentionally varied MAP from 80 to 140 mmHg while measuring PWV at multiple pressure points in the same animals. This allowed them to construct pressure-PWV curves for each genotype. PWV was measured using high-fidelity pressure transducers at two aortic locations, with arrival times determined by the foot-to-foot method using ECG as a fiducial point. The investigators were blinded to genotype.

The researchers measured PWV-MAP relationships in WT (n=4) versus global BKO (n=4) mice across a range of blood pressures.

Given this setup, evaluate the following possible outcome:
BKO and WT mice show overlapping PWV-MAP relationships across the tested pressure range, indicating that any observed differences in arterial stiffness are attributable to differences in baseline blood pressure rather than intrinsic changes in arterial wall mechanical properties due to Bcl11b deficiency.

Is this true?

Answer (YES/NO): NO